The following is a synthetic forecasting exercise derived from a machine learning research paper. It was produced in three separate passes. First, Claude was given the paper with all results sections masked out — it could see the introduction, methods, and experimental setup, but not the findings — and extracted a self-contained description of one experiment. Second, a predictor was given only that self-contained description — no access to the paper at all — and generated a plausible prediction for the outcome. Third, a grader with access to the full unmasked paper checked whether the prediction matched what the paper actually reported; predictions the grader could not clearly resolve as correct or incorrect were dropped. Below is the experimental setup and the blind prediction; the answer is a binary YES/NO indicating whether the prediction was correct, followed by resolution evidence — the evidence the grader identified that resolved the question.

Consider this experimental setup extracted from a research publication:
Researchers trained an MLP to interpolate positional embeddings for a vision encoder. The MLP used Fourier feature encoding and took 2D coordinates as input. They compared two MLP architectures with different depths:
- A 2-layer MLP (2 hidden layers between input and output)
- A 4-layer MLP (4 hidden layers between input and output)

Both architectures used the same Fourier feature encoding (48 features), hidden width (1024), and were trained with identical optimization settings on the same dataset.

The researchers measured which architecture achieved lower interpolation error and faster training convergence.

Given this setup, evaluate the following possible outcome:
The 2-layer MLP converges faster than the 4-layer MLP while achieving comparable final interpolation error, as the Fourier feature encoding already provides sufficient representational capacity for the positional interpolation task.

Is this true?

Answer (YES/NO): NO